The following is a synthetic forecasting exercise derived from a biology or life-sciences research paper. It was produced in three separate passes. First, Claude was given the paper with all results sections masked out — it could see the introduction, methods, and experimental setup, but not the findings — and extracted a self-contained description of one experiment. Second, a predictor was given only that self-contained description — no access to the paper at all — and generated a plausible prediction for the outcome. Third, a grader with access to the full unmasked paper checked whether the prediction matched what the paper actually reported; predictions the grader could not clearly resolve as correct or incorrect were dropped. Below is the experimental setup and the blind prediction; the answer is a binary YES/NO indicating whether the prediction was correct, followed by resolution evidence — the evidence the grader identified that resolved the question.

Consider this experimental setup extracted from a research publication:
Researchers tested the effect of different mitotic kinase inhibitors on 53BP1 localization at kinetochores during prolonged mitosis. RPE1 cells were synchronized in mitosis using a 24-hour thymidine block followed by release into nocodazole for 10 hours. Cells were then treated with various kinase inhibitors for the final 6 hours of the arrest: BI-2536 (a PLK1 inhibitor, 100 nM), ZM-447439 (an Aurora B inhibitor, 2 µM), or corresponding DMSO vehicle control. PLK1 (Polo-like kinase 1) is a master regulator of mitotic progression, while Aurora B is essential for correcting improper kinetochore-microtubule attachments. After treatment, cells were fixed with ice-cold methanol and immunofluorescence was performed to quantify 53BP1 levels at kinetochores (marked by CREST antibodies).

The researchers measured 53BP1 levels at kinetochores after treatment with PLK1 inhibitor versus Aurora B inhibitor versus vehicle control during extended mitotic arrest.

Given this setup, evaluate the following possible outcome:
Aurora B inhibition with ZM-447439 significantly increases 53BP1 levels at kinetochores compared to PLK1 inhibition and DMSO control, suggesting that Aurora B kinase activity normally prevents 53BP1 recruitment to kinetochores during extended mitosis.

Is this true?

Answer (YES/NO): NO